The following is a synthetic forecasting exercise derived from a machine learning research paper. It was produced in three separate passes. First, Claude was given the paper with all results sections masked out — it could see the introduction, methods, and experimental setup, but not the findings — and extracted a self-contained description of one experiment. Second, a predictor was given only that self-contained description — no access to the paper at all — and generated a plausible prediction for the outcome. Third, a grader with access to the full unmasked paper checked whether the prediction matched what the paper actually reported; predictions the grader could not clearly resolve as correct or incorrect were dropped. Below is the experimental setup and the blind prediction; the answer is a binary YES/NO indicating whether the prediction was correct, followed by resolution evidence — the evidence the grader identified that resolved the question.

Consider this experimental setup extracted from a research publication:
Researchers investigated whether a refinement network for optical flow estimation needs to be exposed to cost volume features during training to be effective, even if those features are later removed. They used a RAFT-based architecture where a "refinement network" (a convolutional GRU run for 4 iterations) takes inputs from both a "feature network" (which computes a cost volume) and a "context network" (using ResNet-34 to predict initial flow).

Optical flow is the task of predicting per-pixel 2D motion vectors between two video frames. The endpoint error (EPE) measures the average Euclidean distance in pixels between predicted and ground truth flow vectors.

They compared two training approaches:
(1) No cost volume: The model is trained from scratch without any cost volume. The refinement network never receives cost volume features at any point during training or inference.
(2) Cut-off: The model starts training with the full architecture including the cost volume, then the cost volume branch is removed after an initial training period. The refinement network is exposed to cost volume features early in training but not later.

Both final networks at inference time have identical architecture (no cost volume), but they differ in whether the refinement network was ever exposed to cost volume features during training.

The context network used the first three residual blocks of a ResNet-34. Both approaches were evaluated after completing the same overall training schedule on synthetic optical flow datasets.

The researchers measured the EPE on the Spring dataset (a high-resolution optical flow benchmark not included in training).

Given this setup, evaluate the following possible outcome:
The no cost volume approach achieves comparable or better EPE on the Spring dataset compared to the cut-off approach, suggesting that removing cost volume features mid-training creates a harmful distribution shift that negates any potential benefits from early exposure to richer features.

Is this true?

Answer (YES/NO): NO